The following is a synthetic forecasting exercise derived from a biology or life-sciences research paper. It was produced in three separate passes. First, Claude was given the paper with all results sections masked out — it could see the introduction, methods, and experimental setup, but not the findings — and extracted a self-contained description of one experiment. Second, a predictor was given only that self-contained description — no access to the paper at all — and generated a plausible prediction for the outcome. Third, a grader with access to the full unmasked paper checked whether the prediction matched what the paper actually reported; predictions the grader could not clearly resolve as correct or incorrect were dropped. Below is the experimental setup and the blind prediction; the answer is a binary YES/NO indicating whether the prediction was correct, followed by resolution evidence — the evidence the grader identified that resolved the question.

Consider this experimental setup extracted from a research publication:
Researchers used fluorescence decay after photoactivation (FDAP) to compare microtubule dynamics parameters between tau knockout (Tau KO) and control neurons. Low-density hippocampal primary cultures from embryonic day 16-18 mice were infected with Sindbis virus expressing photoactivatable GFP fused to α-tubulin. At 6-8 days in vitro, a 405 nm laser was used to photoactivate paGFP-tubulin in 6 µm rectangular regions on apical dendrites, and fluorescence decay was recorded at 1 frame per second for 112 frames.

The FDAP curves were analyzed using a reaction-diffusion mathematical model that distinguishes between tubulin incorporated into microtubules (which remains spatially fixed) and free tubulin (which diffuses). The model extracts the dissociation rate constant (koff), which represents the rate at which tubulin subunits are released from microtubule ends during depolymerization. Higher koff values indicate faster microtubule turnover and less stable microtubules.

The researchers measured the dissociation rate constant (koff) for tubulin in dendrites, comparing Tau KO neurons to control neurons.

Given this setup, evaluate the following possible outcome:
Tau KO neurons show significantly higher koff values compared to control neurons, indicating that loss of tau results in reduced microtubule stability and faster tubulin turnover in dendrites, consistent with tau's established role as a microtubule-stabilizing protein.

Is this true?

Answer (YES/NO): NO